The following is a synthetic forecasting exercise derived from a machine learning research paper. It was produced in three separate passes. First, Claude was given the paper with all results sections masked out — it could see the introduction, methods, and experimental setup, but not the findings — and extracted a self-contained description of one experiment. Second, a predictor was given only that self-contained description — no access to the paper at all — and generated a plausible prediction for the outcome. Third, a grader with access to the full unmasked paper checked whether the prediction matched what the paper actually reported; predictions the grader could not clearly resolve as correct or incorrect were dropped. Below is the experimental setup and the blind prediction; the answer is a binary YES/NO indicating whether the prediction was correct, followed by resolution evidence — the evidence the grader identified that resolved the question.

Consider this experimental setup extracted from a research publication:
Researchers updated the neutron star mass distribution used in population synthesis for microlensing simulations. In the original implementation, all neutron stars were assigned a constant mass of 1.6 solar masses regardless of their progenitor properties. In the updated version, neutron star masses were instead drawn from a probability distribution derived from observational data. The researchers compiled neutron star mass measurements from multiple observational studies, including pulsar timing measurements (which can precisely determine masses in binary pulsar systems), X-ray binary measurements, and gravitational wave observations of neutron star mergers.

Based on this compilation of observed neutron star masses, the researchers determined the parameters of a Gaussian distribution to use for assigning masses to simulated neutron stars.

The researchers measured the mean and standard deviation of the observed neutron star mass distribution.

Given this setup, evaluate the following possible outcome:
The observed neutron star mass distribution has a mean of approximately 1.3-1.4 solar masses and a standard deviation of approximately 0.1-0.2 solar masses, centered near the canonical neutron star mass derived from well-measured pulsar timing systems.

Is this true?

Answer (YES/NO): NO